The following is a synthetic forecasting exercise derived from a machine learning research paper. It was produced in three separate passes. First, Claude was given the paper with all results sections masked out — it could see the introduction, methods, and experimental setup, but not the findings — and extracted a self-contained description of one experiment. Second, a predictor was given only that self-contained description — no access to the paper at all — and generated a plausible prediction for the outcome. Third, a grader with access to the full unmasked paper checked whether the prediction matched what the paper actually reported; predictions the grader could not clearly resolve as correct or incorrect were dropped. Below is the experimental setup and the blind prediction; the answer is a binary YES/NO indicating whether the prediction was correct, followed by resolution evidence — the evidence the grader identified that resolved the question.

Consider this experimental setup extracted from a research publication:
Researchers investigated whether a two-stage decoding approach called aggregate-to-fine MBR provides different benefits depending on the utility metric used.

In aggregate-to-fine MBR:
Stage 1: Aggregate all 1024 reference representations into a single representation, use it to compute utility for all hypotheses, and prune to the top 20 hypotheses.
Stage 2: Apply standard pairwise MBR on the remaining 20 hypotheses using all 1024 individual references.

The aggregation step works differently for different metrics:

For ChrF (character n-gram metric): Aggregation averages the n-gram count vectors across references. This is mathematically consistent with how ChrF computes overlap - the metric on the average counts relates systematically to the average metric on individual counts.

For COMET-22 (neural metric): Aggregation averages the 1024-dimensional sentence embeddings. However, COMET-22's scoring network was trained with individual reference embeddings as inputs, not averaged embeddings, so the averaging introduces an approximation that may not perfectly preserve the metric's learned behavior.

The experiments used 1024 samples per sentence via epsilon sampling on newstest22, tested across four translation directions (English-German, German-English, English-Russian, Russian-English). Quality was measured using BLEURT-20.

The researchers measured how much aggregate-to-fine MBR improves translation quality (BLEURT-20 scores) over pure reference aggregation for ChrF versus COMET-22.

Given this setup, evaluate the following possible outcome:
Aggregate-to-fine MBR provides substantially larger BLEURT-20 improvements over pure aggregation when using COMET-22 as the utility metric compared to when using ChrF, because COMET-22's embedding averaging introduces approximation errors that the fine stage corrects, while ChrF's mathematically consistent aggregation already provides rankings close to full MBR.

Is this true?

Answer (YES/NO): YES